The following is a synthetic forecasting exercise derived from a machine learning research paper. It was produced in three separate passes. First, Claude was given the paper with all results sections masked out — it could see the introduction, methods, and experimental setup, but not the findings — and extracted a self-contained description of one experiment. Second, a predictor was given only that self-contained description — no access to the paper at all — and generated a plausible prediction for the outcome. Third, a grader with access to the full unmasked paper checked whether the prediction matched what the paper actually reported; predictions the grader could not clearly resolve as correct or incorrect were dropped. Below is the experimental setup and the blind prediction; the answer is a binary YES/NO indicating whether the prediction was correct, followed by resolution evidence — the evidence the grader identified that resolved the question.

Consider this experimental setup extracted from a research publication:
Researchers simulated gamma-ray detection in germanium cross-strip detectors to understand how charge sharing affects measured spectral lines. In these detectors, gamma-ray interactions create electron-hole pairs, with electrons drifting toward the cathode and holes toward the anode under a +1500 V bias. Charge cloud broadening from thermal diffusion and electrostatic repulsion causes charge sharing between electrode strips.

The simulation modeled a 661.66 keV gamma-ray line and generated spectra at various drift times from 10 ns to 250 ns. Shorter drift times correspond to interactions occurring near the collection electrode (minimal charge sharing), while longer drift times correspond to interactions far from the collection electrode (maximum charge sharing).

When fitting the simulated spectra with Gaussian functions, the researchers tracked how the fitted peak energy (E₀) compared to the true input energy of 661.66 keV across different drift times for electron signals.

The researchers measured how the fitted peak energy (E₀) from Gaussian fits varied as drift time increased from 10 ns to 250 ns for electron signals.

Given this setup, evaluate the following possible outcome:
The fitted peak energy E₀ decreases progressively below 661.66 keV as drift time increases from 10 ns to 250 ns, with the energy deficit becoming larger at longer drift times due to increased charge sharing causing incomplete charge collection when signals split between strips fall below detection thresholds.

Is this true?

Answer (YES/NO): YES